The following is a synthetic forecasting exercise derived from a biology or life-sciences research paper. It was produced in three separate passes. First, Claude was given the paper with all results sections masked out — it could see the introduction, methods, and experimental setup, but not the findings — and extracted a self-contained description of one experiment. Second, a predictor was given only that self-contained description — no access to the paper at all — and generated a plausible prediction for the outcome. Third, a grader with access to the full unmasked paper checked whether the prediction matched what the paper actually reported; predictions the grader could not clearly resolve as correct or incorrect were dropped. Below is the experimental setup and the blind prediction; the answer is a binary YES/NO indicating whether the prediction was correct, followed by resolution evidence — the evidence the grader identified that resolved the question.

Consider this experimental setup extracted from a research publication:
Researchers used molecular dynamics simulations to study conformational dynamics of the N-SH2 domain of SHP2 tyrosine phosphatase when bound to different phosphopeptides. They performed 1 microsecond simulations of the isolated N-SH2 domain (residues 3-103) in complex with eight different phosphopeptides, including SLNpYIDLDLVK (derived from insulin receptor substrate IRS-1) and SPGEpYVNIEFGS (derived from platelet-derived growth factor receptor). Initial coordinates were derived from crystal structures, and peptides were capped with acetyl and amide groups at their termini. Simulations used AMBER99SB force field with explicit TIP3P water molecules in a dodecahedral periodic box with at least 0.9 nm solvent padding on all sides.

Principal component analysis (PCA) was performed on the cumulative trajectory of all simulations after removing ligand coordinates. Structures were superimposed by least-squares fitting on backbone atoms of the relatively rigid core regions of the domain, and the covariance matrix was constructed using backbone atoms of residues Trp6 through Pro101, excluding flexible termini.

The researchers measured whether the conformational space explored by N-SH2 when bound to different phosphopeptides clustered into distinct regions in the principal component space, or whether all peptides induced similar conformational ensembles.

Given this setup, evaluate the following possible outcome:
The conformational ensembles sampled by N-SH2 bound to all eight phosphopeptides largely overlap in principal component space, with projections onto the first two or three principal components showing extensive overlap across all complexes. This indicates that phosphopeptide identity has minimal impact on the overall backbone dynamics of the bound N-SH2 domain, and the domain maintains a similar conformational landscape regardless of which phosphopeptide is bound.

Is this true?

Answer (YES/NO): NO